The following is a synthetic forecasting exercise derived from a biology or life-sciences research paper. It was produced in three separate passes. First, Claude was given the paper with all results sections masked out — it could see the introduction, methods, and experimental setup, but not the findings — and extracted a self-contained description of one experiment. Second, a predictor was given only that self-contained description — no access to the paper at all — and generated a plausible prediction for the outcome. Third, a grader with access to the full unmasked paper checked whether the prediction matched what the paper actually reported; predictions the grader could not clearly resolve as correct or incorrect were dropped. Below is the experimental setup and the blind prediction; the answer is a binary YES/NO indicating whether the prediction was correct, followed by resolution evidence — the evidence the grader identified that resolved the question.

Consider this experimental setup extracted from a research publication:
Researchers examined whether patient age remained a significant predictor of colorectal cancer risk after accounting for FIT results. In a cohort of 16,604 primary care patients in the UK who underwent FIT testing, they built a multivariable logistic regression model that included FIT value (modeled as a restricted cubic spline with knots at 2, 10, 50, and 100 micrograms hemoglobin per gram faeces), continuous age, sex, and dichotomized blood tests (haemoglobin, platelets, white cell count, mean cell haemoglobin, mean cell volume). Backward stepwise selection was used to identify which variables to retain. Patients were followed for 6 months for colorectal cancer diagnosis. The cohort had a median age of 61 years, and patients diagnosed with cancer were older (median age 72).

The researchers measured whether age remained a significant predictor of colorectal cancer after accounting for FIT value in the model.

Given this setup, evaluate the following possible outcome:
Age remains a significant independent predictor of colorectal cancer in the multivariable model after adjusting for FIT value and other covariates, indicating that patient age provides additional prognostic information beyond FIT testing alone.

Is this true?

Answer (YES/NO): NO